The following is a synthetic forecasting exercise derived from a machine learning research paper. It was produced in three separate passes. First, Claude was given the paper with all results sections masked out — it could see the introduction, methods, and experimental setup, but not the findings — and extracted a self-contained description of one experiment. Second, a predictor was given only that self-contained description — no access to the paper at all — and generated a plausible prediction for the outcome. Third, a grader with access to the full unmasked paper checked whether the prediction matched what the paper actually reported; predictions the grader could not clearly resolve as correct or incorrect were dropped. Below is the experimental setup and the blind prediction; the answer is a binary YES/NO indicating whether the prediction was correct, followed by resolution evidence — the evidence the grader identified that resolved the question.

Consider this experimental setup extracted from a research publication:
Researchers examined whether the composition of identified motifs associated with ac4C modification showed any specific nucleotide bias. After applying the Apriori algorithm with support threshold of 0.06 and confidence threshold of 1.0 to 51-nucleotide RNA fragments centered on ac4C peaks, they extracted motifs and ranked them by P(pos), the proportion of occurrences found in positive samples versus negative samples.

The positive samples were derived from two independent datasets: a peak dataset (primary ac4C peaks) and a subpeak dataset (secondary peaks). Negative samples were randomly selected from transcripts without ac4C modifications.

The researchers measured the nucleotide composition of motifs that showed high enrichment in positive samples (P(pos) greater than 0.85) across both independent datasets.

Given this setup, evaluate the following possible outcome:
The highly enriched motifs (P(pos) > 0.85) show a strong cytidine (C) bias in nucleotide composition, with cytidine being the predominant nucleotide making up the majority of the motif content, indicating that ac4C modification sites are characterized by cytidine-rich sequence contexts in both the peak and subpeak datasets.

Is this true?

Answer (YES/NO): NO